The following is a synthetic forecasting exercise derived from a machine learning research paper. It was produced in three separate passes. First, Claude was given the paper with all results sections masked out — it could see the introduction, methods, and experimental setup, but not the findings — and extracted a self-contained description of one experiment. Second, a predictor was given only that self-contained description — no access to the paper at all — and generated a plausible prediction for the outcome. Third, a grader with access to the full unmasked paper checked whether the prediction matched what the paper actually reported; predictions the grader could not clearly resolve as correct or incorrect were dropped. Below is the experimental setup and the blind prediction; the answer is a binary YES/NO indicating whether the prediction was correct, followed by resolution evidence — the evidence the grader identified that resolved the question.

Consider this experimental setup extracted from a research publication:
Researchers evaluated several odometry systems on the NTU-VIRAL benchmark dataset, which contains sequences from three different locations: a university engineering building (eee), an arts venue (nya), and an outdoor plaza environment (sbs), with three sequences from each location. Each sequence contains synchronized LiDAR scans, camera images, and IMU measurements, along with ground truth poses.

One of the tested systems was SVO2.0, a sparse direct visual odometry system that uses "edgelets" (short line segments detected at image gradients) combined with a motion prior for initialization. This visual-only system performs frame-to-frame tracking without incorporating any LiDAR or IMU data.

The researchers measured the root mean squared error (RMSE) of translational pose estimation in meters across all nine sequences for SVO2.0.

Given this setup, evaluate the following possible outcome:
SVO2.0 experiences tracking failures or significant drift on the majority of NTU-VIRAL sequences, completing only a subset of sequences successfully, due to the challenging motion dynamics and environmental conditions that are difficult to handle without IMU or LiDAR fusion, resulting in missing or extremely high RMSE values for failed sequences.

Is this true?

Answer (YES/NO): YES